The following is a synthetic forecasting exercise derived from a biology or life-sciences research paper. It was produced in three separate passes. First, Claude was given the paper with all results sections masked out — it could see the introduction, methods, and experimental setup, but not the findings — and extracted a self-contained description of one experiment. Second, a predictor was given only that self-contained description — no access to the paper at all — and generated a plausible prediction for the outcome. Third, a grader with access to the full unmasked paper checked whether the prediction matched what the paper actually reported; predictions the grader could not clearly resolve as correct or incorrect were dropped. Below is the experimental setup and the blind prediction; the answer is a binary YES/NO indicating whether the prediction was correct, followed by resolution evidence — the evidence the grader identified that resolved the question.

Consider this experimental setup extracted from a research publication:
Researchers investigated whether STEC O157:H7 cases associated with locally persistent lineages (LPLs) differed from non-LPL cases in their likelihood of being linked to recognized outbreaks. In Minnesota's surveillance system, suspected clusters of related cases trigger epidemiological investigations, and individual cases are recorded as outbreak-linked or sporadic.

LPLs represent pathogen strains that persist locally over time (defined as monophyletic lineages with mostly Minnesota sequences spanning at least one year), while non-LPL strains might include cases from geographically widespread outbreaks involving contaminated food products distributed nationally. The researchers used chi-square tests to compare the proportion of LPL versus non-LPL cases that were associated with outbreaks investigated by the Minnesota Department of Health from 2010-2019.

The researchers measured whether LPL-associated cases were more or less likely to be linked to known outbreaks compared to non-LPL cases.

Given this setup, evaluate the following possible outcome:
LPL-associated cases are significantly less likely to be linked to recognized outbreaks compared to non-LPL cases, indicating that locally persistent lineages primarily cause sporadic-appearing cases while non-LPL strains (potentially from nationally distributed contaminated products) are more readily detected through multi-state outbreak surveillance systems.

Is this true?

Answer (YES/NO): NO